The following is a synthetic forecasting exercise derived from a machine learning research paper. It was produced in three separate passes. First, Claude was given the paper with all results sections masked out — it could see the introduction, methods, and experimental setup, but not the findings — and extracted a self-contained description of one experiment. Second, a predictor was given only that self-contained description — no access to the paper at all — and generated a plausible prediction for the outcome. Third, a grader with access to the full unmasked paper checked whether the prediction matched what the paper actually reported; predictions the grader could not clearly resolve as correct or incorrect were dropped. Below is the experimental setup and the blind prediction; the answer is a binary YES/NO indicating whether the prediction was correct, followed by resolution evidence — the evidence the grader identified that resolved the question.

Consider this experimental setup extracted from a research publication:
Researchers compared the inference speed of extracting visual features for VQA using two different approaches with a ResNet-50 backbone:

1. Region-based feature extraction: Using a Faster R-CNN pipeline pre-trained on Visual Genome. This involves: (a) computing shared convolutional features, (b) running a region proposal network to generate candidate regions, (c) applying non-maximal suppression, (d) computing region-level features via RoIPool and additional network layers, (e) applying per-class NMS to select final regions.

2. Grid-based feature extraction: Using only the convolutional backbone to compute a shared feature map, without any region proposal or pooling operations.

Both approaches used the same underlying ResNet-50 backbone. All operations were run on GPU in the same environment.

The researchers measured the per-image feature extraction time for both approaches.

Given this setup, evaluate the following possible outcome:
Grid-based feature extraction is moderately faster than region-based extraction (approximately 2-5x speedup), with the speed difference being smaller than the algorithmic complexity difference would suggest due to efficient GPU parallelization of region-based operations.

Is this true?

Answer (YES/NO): NO